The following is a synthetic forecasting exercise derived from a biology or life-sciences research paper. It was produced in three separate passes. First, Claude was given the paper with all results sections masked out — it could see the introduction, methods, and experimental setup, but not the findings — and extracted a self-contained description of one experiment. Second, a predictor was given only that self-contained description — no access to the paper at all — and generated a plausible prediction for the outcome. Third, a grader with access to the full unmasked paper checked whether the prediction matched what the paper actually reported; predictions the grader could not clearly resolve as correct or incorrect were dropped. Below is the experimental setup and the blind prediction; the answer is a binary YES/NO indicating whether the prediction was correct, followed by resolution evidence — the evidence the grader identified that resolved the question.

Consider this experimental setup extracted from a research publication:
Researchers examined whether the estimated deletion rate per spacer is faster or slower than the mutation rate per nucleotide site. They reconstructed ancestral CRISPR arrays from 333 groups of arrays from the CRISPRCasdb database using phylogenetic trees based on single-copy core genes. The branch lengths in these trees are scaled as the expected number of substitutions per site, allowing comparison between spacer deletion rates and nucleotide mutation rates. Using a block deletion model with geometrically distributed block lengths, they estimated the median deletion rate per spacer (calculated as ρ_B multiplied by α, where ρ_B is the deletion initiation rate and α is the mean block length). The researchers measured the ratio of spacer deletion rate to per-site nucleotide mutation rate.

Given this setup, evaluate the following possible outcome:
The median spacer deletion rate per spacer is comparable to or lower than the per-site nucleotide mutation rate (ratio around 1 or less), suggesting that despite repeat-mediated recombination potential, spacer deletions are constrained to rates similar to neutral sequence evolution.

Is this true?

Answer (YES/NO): NO